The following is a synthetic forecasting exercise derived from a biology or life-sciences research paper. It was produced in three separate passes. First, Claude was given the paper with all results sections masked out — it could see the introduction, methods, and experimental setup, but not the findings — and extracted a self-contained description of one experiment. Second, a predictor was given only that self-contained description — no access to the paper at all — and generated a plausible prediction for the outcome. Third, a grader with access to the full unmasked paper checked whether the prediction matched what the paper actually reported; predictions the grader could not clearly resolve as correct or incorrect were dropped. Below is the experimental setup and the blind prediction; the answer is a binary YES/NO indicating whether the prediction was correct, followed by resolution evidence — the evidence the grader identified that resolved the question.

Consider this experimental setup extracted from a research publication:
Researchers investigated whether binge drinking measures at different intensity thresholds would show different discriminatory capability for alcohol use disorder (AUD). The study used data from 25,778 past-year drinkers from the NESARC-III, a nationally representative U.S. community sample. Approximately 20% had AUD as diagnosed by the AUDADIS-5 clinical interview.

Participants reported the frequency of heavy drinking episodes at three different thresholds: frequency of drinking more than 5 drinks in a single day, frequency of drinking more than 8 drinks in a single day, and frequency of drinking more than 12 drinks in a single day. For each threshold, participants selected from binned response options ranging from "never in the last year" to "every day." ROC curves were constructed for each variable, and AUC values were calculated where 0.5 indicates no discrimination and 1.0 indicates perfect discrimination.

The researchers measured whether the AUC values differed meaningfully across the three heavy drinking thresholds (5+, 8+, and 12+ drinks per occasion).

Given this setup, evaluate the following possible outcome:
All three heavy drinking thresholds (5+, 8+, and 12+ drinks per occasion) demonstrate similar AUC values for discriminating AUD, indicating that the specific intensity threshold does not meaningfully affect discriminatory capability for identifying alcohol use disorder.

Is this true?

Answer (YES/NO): NO